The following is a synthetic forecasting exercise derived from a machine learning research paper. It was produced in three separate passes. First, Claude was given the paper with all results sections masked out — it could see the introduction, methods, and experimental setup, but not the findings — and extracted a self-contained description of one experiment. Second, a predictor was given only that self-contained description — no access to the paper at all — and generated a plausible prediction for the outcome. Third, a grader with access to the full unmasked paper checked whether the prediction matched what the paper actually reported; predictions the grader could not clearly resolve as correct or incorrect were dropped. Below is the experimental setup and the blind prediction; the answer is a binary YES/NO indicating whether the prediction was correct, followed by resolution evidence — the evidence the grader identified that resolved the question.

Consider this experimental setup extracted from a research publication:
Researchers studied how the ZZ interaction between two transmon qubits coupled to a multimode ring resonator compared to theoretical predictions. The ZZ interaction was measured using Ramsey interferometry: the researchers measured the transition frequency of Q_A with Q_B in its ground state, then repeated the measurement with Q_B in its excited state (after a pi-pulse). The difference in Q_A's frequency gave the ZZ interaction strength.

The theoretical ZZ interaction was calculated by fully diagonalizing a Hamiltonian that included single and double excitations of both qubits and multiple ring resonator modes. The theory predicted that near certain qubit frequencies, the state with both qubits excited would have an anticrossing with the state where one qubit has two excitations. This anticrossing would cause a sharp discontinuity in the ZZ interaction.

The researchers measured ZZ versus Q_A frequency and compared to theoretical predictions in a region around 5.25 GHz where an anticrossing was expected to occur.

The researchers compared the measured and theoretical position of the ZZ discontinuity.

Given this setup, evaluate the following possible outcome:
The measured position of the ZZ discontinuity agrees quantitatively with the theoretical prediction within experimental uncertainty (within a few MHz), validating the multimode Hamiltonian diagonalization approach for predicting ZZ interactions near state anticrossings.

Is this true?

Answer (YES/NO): NO